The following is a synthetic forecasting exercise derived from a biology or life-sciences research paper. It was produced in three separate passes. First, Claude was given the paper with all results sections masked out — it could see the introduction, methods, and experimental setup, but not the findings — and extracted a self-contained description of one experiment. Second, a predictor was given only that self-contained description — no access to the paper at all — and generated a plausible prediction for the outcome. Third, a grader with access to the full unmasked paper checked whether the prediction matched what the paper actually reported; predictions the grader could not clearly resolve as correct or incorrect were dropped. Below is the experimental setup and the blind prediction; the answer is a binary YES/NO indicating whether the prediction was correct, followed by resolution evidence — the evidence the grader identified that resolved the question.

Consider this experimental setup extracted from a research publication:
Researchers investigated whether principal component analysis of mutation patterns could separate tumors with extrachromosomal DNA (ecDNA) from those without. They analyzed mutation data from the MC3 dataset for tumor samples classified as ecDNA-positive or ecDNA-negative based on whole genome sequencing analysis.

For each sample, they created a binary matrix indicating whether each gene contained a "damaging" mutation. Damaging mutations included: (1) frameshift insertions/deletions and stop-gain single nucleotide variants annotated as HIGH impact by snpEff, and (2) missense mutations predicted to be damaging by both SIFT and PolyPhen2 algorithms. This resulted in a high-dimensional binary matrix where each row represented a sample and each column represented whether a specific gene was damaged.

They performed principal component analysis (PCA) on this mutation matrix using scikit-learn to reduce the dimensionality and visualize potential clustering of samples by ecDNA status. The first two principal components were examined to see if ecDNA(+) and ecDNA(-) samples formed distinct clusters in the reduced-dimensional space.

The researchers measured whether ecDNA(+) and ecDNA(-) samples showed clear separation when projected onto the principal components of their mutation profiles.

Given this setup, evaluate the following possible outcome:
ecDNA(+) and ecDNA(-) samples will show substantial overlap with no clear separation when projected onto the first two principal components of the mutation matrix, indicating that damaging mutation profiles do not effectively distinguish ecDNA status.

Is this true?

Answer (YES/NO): YES